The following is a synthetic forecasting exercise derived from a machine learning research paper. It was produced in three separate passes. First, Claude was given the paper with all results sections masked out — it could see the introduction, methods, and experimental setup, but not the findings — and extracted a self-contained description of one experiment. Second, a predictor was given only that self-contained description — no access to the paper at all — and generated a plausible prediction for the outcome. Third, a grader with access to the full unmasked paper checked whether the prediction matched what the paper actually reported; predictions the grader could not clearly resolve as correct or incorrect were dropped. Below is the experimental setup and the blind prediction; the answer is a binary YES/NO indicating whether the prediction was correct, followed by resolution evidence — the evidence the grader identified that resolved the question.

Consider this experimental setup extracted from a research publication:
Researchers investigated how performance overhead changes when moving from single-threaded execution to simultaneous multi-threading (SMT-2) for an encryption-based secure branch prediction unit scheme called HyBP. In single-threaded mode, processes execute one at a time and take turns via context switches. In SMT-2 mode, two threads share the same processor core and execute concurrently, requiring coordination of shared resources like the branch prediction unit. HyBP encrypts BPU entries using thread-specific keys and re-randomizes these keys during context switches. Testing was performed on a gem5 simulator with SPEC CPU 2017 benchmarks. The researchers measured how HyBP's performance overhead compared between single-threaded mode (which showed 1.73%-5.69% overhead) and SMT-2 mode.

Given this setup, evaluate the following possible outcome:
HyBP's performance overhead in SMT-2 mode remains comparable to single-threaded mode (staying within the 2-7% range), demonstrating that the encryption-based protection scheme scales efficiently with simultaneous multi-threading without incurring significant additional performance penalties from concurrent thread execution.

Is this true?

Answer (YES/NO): YES